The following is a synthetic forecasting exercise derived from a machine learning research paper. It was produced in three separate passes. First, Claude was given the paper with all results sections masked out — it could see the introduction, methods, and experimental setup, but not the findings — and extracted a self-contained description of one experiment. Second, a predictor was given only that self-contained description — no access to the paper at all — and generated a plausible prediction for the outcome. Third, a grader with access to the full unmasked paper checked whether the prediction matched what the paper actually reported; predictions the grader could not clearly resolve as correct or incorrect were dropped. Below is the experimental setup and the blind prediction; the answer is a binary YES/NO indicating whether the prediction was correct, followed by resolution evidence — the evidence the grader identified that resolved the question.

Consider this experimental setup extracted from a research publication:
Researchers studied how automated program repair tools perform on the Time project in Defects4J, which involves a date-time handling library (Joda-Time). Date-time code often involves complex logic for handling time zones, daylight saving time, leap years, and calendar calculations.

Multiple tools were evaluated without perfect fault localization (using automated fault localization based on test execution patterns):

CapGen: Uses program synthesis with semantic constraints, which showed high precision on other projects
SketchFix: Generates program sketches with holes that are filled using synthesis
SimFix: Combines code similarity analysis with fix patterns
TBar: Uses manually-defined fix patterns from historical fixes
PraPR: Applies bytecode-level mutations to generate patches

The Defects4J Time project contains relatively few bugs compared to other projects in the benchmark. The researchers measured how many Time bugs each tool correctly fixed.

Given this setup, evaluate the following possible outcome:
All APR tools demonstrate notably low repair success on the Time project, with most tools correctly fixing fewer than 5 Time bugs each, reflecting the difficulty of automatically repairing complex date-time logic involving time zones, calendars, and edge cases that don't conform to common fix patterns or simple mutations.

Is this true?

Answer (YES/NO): YES